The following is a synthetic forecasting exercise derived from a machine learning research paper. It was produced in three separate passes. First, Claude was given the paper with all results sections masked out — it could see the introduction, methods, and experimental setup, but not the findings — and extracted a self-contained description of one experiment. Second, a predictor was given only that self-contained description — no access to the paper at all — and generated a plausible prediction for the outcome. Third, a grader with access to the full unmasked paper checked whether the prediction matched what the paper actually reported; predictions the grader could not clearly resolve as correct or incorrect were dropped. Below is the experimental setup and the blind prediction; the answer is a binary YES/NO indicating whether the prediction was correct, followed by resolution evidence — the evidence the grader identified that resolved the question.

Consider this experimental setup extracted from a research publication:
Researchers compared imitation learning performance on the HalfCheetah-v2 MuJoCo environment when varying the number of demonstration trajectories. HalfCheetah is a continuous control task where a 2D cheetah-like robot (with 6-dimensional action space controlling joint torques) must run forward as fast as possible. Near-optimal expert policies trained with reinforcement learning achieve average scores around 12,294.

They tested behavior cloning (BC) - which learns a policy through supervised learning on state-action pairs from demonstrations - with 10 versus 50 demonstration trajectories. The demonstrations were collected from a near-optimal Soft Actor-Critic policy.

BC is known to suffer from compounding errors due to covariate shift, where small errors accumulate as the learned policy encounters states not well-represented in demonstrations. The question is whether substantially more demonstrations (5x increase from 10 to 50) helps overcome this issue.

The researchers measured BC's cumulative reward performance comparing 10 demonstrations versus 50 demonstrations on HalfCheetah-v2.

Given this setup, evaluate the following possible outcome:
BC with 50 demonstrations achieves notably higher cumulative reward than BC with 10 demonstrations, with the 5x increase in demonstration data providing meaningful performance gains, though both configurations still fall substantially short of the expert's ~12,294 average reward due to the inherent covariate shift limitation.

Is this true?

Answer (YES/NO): YES